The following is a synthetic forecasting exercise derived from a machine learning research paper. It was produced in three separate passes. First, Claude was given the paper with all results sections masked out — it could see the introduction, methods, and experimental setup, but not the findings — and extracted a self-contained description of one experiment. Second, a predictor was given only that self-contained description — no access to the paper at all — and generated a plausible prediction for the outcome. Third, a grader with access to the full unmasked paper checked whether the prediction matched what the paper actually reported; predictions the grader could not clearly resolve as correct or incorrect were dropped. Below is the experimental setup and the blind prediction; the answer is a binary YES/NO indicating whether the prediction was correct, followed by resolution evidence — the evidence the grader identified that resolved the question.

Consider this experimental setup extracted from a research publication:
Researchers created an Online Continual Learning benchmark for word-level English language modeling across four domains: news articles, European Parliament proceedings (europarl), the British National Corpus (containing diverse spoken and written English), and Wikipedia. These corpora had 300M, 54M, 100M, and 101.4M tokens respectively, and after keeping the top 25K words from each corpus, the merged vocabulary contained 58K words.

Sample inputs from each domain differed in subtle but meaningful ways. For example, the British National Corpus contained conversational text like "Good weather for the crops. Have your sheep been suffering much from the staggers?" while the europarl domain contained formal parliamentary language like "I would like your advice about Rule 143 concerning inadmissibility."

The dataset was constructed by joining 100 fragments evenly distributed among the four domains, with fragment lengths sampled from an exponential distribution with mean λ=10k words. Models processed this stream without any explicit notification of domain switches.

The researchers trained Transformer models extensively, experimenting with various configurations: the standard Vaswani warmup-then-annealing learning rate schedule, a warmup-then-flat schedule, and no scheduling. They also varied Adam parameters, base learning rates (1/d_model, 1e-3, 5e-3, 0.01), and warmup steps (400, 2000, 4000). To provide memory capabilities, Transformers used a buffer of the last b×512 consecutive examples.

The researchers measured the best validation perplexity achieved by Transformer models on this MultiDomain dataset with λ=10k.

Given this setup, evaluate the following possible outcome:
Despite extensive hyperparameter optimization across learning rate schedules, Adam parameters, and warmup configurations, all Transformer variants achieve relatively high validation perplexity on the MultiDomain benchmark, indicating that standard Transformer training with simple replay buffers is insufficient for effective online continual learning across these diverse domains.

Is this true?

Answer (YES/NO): YES